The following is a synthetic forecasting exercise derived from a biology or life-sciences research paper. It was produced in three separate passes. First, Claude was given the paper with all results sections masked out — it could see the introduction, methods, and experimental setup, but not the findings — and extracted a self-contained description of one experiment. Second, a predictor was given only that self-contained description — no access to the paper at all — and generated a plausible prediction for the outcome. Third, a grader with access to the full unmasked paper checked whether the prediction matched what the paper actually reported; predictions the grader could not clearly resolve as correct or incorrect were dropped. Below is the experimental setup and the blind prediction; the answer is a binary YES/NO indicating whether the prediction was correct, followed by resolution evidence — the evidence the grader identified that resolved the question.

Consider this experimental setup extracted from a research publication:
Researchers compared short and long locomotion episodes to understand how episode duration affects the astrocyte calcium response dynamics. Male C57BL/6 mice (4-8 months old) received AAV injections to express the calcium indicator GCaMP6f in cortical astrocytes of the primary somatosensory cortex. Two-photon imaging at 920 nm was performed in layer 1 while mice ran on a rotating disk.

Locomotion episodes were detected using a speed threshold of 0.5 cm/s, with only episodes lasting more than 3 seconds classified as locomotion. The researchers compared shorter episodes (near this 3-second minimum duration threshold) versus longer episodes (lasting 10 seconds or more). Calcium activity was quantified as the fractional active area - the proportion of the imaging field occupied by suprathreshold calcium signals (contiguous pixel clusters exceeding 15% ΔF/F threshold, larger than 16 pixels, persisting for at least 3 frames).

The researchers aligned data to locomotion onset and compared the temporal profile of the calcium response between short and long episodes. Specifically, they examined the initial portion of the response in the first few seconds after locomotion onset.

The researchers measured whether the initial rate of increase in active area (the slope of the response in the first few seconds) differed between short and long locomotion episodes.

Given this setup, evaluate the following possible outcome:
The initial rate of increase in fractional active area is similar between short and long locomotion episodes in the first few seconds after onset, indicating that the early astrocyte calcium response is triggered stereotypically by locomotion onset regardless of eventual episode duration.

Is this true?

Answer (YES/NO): NO